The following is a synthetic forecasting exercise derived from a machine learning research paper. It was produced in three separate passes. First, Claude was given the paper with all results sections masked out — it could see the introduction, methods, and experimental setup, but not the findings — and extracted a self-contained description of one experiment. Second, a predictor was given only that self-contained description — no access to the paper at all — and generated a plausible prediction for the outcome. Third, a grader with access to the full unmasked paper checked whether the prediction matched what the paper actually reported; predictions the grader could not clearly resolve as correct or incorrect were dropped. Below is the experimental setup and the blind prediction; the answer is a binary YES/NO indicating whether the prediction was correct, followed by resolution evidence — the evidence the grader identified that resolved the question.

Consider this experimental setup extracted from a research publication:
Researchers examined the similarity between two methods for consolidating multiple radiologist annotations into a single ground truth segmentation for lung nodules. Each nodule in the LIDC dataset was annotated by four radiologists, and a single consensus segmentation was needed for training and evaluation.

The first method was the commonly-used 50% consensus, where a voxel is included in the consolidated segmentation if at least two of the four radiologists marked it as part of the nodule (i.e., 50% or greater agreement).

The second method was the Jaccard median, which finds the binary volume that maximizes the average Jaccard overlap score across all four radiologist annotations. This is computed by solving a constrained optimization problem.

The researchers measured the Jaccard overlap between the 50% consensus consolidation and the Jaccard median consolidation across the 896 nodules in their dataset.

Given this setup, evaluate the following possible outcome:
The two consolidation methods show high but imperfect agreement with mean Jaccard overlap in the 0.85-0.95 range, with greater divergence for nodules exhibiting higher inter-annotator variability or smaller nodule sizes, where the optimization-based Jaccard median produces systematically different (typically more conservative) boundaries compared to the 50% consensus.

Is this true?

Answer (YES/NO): NO